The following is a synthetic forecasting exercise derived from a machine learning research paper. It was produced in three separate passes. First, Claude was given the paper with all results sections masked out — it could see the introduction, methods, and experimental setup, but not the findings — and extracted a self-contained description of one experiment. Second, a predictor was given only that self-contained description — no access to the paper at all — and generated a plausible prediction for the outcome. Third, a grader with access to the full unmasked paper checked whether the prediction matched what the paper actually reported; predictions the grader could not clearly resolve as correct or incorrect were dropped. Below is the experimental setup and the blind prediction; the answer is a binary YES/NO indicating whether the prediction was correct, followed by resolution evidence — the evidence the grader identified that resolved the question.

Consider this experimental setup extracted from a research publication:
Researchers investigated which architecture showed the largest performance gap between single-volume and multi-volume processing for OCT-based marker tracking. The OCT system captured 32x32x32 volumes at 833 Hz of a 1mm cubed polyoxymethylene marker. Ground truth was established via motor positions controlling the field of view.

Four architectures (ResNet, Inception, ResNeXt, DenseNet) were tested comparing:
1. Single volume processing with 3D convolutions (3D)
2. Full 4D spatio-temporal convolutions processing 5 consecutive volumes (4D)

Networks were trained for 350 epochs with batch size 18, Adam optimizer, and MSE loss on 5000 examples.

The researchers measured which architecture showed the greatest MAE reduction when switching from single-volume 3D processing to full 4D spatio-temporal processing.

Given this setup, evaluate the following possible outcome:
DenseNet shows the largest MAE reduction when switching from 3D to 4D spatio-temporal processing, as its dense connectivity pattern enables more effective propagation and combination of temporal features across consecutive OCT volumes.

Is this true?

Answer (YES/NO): NO